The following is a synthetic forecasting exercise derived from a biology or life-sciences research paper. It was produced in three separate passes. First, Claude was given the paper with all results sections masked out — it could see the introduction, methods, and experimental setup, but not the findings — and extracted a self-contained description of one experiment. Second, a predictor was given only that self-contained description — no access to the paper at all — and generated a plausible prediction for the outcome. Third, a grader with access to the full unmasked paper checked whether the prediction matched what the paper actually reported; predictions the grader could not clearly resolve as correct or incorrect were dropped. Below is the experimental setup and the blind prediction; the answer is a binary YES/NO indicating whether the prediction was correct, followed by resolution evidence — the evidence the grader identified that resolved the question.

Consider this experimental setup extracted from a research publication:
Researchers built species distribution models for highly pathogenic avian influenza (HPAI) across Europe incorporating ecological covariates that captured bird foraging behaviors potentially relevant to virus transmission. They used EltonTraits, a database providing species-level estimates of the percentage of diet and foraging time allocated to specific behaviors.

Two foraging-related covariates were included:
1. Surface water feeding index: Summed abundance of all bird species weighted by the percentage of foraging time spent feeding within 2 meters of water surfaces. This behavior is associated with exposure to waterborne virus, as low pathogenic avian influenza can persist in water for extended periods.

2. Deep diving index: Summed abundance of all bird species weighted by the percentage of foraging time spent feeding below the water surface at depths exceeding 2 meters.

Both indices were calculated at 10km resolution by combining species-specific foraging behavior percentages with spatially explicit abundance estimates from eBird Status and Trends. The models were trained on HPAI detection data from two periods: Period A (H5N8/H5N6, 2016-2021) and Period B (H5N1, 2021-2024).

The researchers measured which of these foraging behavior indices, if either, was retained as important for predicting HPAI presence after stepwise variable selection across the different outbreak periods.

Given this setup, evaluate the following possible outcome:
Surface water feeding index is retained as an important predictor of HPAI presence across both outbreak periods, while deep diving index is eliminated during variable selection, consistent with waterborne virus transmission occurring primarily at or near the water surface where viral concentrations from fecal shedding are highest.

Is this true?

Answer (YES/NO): NO